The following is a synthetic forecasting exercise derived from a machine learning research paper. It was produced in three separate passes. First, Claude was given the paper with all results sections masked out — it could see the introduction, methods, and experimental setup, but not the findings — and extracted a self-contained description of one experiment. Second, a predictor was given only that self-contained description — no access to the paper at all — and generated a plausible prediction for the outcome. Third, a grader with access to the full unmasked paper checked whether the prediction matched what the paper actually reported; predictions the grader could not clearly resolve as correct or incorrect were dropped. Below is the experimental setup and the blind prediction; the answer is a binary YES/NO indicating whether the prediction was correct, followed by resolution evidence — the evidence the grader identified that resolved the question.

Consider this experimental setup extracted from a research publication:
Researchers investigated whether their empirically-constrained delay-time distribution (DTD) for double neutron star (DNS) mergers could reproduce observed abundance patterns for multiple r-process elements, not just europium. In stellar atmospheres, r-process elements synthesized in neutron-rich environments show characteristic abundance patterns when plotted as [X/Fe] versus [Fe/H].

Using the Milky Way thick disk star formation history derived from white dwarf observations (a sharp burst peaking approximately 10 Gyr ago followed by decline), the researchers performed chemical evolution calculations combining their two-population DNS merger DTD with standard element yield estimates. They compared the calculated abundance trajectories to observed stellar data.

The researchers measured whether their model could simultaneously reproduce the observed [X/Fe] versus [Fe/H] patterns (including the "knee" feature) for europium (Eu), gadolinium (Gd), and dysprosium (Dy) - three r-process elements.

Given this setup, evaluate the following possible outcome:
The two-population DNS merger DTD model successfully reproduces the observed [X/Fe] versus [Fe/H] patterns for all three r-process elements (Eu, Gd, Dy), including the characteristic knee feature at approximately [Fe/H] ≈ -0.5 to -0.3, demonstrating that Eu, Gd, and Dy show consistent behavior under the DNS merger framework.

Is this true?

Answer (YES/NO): YES